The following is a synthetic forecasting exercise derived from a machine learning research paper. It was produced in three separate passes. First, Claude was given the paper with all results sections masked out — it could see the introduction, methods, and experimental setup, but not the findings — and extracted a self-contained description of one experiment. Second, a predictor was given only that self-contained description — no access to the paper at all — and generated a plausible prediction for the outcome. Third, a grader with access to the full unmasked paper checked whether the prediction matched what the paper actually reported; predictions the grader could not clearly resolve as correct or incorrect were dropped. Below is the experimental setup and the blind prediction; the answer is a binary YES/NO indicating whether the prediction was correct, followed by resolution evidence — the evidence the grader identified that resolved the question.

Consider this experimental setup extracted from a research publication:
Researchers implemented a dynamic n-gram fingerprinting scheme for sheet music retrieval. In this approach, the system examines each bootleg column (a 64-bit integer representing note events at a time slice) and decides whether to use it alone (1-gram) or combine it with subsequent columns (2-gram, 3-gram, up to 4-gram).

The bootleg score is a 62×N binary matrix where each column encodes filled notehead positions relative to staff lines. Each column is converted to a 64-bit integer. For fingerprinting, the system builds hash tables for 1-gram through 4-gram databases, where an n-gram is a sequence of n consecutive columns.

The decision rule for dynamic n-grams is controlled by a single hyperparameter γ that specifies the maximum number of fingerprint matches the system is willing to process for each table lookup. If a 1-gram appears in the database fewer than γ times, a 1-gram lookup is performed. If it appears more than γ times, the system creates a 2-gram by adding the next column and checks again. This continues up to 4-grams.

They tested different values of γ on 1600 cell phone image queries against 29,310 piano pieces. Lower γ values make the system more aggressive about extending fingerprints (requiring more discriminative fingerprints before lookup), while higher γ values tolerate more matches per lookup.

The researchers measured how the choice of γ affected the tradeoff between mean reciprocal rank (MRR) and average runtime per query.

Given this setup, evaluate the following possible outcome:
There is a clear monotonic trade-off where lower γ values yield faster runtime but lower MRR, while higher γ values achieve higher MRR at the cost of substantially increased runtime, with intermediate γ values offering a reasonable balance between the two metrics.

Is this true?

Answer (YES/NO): NO